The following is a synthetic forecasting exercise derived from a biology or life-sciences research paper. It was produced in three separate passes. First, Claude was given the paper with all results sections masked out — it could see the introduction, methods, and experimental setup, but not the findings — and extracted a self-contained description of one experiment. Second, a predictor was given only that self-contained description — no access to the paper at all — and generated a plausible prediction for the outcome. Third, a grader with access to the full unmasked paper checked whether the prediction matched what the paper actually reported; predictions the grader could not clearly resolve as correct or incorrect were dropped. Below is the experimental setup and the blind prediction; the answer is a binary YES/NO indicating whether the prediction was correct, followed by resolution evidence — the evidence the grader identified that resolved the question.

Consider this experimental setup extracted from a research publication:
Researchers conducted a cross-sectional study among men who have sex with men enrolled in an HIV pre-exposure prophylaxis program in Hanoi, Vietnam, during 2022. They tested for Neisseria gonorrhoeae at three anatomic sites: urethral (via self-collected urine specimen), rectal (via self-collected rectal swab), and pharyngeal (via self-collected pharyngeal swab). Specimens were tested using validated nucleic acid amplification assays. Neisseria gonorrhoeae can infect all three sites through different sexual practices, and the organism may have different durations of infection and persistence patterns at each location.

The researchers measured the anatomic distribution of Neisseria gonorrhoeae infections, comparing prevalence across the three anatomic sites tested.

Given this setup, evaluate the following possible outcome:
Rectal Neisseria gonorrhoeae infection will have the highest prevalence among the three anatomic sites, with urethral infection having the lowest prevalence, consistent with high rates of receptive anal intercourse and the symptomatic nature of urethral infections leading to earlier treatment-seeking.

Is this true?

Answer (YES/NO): NO